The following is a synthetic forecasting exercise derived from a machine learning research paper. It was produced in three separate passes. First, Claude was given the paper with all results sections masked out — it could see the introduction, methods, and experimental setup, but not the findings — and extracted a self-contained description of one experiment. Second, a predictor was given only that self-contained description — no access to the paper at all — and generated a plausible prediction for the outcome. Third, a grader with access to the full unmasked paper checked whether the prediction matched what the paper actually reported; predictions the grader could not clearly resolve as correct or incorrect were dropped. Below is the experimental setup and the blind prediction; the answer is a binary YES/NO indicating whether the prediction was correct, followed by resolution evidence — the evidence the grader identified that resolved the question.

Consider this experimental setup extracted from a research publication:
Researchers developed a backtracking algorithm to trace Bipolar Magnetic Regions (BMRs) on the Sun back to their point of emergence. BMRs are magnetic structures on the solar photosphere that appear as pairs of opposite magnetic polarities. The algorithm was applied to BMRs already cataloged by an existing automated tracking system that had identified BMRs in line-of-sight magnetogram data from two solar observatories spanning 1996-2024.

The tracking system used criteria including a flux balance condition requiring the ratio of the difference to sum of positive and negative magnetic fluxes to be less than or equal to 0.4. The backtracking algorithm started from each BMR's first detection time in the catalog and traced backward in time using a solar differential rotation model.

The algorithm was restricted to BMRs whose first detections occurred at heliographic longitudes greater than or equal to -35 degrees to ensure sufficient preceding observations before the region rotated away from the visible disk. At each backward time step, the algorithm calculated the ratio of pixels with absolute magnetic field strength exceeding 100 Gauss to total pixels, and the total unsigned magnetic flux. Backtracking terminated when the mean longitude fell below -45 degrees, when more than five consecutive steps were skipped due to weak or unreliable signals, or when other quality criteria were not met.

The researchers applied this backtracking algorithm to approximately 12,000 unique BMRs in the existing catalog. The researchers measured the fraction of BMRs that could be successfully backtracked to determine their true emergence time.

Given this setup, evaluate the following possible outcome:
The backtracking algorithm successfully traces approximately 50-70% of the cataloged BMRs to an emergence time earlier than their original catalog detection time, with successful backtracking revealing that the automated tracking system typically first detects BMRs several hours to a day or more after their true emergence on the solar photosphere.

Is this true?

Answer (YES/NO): NO